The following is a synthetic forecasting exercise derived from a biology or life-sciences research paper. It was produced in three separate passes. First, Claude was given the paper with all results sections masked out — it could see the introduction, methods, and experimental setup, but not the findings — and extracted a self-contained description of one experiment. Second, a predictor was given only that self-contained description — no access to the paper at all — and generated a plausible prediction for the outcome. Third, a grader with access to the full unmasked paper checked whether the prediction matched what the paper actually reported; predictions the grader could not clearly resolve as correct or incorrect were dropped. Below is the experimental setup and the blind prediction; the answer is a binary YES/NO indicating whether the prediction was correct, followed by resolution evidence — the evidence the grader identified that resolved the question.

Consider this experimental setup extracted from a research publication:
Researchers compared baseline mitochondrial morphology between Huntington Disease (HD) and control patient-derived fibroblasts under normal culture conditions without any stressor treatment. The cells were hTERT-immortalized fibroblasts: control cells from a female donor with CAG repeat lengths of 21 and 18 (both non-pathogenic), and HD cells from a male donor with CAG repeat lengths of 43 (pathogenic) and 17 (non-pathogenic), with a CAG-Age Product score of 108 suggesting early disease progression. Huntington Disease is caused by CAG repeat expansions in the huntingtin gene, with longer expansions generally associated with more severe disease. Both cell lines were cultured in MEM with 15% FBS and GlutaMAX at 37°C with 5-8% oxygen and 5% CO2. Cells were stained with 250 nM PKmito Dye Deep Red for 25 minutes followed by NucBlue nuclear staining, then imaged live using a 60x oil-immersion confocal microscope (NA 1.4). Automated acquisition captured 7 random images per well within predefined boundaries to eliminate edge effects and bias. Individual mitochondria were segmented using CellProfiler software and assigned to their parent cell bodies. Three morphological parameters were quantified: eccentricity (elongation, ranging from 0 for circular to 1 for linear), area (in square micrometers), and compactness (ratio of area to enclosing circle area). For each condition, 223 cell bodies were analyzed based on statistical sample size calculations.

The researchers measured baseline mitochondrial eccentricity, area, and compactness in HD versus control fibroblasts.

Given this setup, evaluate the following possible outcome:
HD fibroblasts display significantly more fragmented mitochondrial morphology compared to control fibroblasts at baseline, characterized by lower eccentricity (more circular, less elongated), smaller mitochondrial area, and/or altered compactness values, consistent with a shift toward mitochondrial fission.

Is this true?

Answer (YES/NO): YES